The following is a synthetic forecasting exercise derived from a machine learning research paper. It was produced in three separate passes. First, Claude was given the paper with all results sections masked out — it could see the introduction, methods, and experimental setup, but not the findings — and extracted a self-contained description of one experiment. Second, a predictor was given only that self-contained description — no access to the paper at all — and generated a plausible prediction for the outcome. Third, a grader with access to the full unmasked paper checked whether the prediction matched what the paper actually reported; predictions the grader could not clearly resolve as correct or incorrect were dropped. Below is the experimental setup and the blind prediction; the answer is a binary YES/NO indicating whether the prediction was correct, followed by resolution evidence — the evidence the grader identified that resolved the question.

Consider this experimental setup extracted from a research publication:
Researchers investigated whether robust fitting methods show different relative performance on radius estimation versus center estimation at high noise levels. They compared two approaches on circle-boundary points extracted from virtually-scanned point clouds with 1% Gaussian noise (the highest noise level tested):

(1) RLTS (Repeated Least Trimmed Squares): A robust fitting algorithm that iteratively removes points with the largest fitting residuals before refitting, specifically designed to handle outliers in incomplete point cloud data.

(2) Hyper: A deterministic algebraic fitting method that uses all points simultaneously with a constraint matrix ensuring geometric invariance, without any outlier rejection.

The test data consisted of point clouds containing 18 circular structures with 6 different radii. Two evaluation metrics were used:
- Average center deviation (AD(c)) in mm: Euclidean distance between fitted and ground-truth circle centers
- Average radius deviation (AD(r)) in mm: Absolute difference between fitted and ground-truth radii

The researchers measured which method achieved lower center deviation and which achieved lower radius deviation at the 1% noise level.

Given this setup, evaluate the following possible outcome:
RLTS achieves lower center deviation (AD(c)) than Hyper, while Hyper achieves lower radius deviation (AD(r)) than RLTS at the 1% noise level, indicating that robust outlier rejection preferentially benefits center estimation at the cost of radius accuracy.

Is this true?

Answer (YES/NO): NO